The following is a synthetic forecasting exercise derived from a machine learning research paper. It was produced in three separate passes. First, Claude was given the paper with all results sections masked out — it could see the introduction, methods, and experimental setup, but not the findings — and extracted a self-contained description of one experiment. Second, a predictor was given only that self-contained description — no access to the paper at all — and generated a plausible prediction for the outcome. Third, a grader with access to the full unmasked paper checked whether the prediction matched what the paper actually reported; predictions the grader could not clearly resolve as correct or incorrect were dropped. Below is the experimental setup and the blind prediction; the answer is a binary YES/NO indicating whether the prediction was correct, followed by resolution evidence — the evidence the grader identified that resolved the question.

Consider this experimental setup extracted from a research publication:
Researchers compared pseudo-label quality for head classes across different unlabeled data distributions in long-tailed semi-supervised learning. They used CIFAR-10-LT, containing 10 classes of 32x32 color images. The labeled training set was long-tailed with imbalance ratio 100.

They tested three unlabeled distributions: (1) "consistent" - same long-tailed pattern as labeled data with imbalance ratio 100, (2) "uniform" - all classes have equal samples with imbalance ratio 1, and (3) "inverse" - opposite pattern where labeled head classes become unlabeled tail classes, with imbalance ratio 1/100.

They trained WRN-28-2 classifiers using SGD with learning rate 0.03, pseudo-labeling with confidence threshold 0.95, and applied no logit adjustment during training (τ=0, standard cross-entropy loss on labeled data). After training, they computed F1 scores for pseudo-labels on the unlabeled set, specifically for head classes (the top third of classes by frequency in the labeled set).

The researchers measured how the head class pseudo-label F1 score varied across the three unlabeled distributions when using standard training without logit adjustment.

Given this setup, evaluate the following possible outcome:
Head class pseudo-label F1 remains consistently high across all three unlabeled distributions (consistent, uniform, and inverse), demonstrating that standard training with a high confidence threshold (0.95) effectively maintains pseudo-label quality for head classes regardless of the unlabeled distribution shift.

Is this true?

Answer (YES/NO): NO